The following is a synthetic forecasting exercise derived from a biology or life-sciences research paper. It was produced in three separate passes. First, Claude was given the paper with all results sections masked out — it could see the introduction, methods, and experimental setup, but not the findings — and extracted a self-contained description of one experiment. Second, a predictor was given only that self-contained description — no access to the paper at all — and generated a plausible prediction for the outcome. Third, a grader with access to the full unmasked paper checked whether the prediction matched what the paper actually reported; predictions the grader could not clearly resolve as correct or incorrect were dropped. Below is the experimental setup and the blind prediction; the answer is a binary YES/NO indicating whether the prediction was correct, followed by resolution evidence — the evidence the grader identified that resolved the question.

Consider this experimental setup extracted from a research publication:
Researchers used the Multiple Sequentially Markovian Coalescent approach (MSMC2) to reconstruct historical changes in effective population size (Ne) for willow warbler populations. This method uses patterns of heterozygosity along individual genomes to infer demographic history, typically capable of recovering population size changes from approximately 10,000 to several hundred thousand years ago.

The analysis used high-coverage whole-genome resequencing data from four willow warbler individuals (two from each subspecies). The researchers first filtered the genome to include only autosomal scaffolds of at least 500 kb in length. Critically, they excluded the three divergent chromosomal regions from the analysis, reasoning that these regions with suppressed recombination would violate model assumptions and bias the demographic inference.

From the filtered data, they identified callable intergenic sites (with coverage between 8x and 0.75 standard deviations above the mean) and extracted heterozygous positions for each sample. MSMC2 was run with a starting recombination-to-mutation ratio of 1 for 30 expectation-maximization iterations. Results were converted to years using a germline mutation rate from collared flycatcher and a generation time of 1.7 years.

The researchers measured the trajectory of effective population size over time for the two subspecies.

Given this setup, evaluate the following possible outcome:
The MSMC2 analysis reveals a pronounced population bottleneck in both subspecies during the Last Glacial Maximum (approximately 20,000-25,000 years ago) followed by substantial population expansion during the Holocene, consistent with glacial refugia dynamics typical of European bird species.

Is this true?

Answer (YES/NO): NO